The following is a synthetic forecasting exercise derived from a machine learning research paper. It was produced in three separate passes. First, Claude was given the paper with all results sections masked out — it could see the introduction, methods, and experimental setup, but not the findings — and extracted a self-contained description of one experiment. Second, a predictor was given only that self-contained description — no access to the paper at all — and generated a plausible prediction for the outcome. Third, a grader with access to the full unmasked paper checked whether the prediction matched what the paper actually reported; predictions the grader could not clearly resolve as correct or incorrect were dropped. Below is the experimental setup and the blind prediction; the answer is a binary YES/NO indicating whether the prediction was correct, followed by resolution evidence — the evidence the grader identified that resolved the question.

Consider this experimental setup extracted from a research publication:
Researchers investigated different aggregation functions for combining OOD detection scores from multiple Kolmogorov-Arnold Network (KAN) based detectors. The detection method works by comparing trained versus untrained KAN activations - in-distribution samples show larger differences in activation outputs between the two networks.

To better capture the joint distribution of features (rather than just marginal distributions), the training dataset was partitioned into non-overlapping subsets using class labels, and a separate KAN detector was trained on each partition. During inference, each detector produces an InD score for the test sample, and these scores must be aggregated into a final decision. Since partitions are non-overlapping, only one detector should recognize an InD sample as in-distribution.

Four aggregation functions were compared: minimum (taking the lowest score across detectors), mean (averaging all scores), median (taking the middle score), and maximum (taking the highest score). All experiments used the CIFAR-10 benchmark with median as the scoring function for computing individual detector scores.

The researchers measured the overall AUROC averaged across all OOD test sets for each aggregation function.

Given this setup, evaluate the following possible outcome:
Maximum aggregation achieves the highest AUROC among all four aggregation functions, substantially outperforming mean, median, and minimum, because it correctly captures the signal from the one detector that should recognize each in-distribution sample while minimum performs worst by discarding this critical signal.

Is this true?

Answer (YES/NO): NO